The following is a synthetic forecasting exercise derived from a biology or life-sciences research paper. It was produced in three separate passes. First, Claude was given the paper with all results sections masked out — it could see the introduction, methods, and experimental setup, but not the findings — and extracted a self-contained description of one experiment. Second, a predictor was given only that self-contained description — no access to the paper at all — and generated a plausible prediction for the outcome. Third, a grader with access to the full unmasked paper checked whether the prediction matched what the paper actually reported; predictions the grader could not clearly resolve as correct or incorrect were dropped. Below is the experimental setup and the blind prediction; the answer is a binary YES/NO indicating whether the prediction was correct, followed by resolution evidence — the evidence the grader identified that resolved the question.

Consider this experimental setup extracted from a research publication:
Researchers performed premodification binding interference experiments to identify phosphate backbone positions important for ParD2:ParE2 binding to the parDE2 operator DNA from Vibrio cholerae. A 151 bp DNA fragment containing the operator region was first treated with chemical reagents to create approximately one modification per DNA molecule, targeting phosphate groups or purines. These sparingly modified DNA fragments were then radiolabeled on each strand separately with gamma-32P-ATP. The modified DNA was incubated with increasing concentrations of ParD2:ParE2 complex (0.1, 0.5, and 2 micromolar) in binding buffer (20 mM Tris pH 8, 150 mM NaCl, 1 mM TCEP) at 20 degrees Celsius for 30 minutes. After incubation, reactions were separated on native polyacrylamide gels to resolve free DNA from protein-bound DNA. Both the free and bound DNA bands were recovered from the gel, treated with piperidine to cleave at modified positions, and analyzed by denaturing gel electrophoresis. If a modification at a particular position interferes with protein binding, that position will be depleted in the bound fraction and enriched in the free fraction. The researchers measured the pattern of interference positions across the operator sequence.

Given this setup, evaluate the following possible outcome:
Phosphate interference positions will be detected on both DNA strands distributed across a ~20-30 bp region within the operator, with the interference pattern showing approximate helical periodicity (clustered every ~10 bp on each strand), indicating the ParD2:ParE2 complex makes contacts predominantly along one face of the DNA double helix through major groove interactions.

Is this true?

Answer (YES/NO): NO